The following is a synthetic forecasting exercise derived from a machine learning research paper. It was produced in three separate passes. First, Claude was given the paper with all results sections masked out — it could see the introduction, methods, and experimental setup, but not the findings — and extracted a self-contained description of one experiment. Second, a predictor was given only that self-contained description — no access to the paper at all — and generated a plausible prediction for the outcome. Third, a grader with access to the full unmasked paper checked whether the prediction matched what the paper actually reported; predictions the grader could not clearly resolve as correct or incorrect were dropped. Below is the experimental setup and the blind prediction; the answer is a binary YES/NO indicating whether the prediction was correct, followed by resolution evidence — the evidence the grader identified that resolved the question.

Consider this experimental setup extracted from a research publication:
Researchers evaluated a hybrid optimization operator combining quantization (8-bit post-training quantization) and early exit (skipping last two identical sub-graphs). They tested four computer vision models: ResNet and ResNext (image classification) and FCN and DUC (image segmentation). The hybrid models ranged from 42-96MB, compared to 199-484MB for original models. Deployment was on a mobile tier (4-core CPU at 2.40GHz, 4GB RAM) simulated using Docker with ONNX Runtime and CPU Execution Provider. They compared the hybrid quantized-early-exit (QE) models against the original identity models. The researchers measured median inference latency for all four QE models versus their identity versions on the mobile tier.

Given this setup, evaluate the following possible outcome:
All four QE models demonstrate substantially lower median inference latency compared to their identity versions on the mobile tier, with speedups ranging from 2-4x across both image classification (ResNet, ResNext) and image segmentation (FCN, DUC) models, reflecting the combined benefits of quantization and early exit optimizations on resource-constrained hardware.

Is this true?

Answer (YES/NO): NO